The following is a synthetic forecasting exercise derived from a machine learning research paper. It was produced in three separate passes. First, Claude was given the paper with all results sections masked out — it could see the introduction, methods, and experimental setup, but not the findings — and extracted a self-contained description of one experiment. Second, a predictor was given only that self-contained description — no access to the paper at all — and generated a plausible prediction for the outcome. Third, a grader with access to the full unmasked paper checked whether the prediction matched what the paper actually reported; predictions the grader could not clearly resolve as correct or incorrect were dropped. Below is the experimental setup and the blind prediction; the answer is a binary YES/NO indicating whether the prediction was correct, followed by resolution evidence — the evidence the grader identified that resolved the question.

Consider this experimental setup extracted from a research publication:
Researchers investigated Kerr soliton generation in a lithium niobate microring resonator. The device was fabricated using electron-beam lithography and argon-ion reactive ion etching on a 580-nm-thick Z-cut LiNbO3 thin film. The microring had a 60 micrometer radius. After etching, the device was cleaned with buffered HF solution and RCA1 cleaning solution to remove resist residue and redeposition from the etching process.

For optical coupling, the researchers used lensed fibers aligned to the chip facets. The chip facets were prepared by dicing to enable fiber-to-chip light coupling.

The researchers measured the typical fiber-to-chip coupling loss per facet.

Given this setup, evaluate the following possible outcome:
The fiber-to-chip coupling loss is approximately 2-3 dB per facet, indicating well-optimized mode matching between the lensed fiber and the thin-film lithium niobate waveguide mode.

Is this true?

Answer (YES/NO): NO